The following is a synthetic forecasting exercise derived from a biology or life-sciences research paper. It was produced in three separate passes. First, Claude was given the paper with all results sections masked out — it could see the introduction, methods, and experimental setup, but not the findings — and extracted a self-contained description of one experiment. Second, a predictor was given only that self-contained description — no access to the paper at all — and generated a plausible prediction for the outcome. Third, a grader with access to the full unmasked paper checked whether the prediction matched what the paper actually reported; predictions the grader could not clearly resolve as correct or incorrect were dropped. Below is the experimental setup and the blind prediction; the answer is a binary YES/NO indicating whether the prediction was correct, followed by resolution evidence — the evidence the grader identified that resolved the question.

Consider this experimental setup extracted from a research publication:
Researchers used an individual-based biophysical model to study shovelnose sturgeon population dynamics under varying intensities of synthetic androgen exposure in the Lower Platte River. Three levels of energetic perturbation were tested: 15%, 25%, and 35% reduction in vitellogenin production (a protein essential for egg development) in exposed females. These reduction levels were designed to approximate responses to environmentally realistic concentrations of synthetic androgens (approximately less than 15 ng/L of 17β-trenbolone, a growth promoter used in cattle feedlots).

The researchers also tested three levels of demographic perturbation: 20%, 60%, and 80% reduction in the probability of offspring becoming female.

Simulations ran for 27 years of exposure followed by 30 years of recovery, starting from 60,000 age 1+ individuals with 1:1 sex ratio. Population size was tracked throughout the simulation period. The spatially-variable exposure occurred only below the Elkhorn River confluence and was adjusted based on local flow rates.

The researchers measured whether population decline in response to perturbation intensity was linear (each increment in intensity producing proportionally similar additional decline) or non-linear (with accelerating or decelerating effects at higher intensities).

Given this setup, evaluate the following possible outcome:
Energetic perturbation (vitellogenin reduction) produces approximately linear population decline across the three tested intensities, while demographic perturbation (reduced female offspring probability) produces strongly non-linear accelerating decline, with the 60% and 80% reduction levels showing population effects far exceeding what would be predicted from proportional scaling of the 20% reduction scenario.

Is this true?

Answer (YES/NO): NO